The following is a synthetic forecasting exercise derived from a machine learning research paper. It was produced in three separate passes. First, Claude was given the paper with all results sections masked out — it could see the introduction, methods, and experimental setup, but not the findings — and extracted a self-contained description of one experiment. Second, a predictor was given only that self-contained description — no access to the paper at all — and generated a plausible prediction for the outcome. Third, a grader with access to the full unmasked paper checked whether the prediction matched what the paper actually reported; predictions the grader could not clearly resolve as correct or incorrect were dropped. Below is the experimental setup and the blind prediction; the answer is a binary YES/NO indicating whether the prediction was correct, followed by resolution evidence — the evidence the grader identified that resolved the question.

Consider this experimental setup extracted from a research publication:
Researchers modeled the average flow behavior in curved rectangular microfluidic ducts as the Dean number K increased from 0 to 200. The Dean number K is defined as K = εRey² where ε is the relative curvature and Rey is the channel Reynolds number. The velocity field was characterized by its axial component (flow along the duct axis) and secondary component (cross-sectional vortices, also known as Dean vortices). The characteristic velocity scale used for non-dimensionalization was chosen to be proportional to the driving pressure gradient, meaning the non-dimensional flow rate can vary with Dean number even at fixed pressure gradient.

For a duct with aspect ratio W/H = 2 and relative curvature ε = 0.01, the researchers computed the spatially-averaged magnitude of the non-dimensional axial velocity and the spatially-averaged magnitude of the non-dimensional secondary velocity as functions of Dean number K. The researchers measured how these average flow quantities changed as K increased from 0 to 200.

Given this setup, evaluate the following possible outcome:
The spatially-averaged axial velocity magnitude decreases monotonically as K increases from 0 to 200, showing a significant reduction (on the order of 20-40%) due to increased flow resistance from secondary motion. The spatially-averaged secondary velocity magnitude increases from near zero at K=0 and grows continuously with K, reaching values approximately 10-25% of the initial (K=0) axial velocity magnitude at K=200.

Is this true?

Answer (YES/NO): NO